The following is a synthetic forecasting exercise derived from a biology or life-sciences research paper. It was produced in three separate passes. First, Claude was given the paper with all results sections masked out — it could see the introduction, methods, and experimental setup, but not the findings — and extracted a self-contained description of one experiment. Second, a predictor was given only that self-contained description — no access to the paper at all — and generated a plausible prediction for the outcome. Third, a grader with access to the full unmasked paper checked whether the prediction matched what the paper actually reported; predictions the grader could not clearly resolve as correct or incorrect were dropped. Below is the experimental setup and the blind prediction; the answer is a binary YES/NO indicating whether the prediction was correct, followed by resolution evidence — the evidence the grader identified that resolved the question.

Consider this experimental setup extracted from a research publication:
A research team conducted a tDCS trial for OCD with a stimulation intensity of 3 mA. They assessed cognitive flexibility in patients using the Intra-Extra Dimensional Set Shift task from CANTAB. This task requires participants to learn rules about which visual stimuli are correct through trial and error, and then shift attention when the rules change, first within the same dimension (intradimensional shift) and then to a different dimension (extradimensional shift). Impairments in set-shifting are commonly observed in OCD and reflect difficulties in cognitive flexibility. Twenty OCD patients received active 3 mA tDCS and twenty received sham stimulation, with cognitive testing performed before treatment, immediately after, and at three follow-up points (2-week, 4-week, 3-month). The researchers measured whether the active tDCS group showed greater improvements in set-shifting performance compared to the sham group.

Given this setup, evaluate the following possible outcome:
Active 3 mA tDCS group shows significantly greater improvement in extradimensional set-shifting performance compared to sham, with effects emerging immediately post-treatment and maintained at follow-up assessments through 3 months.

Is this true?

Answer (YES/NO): NO